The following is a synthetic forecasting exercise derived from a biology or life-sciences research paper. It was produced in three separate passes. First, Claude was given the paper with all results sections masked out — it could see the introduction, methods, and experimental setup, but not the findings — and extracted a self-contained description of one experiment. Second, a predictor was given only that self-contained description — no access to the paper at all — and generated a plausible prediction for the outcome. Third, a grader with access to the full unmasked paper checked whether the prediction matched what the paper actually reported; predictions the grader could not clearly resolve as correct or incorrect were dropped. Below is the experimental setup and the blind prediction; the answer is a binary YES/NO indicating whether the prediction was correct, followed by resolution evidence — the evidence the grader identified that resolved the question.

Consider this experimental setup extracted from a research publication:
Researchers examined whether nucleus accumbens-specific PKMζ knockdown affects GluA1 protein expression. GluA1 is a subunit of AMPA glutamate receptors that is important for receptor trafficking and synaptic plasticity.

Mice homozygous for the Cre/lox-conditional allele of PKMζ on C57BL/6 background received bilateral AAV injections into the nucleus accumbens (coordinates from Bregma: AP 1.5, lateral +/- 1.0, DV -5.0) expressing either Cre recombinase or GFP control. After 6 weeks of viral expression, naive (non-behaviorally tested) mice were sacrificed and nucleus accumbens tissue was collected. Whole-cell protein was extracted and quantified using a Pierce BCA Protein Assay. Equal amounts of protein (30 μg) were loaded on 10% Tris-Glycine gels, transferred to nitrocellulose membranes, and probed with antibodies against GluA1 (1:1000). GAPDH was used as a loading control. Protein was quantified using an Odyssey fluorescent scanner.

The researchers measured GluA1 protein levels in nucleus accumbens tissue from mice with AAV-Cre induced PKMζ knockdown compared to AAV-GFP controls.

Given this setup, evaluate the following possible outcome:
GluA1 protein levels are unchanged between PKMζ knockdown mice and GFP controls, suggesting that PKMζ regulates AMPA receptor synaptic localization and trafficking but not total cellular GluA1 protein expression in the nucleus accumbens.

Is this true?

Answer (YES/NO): NO